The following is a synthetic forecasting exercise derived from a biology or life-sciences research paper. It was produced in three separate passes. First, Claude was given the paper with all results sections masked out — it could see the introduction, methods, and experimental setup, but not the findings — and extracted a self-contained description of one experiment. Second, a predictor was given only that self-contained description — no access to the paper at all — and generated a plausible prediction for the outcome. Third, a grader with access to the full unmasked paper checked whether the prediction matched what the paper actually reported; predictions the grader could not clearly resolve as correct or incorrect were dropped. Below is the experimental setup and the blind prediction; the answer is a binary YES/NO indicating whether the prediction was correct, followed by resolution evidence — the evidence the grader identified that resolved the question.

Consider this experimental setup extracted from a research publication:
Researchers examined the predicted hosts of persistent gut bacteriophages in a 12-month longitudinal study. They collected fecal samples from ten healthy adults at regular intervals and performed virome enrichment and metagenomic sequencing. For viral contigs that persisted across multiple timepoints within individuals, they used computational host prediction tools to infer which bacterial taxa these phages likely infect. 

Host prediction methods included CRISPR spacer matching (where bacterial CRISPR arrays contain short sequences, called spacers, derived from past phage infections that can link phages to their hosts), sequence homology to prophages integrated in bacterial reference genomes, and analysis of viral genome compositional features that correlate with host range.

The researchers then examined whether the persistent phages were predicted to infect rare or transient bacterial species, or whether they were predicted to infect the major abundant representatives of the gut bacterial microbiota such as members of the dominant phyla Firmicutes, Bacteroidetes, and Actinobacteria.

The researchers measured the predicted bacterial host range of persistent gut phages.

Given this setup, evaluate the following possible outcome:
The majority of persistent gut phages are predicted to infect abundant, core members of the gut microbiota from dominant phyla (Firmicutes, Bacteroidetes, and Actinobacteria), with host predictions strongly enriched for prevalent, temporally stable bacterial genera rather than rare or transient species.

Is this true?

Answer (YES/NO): YES